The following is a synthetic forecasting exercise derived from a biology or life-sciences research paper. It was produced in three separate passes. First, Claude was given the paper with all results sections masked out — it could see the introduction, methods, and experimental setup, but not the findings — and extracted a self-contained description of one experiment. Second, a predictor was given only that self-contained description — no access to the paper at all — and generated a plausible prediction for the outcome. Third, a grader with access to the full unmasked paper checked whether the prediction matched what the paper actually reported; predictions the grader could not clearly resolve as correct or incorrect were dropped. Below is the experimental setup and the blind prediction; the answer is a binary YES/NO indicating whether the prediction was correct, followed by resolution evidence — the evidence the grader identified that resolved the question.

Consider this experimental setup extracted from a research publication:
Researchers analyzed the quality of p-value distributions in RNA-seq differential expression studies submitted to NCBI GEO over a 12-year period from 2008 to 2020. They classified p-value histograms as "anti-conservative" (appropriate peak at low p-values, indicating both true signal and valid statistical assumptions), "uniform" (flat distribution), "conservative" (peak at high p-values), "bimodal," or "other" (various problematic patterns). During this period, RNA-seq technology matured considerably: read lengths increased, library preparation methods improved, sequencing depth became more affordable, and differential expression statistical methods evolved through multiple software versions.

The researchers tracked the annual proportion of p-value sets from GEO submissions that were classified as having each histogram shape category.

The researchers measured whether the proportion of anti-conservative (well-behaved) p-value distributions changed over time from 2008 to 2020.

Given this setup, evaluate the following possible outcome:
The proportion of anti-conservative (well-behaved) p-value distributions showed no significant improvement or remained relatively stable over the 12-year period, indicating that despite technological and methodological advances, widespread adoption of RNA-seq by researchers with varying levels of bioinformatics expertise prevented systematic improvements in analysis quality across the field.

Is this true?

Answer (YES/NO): NO